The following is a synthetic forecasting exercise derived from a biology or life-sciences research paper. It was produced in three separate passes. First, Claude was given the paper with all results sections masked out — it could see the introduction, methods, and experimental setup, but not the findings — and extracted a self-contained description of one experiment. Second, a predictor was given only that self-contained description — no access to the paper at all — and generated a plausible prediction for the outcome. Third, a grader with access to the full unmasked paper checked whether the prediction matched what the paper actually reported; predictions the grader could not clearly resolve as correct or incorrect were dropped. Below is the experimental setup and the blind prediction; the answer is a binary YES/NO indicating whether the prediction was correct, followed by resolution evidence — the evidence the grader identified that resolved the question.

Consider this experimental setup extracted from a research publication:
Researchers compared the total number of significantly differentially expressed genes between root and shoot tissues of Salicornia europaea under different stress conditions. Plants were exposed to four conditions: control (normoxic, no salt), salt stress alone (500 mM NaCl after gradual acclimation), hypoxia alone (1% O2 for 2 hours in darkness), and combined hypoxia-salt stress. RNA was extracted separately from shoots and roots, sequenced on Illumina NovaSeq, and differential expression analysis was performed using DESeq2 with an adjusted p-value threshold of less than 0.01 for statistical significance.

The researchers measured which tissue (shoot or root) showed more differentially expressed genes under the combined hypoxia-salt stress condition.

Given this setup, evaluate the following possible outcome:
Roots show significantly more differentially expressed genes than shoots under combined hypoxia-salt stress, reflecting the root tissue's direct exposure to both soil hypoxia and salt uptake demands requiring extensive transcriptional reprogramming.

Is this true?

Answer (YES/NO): YES